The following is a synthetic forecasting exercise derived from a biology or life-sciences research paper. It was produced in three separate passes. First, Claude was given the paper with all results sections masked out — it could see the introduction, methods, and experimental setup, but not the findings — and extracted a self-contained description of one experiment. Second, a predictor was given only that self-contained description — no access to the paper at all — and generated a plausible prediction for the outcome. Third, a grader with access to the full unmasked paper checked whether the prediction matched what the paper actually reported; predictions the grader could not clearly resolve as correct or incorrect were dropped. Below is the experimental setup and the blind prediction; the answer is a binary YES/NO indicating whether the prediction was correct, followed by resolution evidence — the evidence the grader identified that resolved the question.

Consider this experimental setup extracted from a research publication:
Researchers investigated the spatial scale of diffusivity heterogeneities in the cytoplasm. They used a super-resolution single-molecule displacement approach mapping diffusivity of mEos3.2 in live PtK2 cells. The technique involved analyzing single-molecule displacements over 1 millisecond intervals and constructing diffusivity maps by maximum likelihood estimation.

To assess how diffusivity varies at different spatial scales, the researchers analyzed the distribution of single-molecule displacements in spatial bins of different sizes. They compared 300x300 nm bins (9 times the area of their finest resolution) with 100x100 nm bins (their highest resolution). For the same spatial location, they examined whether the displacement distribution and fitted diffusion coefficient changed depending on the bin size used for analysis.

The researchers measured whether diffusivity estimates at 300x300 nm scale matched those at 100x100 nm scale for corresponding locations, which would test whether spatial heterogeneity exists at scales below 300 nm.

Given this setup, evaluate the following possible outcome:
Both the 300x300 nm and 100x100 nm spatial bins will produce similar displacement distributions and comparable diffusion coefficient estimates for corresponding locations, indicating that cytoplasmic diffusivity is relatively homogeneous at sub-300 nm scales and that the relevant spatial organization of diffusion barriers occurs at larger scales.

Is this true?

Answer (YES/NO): NO